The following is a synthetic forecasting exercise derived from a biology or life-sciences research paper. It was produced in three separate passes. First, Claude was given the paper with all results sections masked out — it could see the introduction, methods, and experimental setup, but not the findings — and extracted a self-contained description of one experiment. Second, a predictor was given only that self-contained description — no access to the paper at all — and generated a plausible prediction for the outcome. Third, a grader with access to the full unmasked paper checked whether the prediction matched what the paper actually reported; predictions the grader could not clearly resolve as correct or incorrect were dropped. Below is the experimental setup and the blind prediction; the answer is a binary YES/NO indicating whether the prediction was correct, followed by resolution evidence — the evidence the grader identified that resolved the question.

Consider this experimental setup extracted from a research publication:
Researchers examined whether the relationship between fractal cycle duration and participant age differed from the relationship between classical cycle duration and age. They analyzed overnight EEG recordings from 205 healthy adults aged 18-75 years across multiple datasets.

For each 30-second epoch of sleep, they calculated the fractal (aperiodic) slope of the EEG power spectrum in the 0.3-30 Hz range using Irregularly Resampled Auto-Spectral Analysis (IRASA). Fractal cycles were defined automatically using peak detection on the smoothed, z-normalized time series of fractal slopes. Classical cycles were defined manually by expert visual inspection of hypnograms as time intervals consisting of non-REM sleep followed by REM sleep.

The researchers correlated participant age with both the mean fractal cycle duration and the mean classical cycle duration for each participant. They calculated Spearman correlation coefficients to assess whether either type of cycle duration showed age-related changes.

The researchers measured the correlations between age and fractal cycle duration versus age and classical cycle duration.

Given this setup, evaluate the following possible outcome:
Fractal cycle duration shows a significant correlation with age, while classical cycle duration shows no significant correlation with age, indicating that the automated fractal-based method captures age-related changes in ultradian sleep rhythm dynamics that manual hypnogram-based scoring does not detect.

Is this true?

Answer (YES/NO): YES